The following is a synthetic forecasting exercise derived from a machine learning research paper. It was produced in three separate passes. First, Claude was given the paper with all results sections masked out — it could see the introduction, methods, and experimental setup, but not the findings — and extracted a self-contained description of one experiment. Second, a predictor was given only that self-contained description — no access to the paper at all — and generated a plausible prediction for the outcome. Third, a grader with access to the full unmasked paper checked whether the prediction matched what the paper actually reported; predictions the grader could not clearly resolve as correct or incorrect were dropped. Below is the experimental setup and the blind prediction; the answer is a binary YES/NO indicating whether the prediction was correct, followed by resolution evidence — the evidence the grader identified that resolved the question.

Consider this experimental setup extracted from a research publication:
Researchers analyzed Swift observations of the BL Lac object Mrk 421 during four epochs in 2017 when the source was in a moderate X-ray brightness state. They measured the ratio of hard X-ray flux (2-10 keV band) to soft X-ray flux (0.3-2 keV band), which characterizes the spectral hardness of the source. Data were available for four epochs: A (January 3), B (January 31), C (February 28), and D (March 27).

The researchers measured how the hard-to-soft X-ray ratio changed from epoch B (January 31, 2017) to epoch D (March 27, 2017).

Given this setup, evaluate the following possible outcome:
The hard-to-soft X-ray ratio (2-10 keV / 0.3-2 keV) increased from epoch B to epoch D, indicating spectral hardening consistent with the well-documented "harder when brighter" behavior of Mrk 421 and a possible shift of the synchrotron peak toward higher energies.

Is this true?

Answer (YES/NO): NO